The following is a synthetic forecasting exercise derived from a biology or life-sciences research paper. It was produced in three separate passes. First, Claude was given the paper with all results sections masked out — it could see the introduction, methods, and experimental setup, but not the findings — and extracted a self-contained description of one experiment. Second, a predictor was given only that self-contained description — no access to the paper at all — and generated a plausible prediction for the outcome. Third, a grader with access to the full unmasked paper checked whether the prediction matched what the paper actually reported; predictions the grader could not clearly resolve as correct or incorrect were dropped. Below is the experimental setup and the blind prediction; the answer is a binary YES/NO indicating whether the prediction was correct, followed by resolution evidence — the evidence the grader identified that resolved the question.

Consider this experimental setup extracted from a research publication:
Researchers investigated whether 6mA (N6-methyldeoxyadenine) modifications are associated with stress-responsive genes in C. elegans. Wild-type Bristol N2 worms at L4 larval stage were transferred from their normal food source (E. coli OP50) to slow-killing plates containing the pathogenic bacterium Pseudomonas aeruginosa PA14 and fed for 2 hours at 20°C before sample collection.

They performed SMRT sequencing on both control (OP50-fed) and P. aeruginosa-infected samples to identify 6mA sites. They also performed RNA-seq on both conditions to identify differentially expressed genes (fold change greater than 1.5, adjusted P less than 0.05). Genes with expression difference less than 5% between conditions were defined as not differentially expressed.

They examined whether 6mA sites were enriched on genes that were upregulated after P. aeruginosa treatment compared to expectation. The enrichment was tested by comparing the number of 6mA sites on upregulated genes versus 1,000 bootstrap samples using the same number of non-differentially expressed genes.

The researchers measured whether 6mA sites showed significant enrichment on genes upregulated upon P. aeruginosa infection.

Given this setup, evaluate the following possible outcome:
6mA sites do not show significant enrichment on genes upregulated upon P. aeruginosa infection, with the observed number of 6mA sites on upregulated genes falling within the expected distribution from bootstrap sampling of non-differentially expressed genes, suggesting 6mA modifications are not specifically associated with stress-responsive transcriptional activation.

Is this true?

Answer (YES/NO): NO